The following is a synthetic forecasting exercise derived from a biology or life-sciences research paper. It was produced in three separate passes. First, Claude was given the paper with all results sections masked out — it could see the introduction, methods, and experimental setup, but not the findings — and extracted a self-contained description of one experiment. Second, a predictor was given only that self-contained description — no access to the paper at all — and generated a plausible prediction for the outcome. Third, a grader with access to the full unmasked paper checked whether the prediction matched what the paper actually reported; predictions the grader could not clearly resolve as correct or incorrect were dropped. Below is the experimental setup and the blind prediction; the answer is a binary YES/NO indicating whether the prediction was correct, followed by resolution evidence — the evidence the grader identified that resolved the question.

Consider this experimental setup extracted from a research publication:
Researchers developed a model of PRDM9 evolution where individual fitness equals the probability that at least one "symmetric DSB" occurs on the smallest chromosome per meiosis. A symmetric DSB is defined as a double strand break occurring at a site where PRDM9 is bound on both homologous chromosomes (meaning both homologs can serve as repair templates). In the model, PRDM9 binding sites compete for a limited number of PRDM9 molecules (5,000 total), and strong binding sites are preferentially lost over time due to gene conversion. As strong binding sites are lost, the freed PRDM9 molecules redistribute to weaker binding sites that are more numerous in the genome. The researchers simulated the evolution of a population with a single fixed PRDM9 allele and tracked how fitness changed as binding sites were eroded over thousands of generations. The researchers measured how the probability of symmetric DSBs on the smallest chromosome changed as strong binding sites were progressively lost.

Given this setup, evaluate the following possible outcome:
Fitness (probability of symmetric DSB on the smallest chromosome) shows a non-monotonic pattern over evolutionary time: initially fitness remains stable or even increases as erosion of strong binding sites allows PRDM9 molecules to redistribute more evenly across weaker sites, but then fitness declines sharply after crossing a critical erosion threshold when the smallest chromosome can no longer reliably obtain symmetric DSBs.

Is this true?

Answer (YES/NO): NO